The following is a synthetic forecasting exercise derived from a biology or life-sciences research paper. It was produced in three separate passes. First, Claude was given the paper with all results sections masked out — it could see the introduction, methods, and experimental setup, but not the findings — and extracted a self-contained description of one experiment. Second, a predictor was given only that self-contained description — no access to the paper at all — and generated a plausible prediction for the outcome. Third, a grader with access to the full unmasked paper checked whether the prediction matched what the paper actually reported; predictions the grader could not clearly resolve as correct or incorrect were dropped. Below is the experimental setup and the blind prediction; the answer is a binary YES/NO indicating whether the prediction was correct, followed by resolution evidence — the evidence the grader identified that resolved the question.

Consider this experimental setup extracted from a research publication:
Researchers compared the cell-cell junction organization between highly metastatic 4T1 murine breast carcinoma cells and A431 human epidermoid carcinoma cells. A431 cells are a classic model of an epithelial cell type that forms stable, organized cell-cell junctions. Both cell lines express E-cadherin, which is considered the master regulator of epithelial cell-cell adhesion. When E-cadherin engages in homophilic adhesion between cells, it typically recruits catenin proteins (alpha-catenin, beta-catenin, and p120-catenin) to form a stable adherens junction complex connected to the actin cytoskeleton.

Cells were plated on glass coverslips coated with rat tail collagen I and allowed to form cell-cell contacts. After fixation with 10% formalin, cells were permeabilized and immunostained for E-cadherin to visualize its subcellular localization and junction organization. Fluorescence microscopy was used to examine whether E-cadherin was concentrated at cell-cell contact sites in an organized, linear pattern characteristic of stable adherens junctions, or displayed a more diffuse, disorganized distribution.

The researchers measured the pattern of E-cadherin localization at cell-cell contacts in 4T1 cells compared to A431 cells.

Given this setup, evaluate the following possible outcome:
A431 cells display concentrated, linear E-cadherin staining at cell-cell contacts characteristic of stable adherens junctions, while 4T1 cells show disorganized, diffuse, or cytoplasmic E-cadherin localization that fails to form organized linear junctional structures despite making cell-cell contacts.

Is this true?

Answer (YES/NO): NO